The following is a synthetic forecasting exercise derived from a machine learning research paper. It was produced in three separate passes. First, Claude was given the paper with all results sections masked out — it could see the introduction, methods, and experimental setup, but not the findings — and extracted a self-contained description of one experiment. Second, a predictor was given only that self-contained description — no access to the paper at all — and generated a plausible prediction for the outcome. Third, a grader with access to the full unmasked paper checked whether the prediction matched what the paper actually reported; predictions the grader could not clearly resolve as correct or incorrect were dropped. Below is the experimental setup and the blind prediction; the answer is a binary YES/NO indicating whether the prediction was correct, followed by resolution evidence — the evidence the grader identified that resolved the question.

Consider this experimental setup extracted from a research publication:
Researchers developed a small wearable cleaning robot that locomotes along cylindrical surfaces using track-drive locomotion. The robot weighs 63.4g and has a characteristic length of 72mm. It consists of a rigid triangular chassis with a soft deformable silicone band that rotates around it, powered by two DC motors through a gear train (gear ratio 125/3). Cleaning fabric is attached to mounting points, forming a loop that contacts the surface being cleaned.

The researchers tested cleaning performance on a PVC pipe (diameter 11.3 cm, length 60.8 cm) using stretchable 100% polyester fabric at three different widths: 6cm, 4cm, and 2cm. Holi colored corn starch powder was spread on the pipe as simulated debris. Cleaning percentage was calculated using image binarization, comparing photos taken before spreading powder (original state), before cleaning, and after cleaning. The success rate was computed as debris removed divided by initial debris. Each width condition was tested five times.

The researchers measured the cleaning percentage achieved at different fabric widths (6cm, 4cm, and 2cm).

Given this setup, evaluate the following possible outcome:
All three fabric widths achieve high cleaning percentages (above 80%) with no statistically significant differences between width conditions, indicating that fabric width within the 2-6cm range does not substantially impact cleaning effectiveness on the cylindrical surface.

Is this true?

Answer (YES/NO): NO